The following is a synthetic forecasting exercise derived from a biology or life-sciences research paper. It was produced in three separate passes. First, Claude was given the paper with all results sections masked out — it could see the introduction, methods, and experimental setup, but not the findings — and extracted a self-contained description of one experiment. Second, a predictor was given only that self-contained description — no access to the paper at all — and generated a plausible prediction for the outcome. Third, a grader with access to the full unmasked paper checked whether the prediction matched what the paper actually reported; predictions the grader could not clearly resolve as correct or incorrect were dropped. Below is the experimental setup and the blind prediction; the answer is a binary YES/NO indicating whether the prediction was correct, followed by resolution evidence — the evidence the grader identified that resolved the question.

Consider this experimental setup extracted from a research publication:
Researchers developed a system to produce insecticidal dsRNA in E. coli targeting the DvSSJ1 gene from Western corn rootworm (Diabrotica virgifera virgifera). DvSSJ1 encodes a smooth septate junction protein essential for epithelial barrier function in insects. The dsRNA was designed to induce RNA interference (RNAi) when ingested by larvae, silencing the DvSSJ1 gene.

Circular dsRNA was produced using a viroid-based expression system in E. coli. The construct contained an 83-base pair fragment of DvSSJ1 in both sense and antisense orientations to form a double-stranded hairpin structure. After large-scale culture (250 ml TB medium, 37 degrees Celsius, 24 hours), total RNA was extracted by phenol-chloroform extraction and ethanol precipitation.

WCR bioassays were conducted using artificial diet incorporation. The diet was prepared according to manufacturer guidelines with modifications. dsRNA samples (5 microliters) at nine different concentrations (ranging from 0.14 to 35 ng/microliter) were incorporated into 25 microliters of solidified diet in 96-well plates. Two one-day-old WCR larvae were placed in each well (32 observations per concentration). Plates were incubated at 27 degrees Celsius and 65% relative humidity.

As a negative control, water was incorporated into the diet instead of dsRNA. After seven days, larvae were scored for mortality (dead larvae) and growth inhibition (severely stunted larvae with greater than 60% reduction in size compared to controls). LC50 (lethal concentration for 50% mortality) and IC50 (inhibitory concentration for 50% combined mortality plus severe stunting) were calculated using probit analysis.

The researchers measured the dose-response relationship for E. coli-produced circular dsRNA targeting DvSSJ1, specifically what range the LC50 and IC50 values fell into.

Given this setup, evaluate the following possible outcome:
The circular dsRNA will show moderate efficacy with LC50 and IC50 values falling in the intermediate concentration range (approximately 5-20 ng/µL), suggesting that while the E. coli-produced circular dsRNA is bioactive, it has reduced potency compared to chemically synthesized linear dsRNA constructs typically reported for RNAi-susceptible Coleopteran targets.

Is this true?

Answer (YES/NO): NO